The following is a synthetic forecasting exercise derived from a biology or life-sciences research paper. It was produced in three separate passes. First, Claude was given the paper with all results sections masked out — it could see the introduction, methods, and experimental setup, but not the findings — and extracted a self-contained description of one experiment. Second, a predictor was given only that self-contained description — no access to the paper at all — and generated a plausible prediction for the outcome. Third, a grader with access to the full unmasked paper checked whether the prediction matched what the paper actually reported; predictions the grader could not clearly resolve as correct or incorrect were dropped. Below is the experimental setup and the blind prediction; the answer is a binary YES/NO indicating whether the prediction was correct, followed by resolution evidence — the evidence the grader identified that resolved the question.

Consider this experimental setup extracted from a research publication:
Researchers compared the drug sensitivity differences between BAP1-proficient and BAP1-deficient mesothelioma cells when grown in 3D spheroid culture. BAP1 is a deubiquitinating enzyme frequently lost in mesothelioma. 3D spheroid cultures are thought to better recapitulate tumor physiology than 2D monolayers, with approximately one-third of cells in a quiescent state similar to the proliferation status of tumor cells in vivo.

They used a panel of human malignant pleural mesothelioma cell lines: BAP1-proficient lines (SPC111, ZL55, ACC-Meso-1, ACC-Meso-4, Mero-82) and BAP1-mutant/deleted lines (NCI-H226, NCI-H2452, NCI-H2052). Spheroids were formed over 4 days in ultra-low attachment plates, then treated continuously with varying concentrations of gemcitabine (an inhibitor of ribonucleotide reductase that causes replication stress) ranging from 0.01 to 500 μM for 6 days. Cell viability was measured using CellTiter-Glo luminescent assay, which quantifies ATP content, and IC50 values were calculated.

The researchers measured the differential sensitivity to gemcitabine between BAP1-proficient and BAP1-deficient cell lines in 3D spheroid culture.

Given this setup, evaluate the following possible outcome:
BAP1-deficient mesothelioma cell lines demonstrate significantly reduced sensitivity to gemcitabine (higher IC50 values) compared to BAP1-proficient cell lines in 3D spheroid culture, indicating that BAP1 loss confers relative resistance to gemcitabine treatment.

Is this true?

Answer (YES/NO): YES